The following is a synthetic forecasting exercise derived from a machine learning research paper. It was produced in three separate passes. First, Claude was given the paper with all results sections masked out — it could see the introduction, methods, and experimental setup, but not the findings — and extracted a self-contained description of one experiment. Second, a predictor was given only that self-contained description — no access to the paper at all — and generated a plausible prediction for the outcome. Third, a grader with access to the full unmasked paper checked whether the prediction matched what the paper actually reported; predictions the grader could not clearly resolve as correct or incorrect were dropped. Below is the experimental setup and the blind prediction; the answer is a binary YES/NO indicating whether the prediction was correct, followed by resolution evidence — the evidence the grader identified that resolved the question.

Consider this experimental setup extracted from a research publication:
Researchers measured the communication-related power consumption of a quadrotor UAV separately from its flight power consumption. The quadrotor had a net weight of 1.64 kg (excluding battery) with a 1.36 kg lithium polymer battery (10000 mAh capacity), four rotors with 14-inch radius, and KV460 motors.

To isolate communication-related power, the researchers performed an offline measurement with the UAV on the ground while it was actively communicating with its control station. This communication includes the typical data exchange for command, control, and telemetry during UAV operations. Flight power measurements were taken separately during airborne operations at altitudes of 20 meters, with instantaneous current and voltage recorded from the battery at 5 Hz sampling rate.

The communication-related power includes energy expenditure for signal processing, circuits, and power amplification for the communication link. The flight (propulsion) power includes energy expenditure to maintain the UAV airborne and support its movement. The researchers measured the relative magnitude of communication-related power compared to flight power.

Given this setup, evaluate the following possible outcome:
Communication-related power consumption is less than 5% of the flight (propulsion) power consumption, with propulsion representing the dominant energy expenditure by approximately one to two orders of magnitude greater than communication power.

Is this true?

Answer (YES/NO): NO